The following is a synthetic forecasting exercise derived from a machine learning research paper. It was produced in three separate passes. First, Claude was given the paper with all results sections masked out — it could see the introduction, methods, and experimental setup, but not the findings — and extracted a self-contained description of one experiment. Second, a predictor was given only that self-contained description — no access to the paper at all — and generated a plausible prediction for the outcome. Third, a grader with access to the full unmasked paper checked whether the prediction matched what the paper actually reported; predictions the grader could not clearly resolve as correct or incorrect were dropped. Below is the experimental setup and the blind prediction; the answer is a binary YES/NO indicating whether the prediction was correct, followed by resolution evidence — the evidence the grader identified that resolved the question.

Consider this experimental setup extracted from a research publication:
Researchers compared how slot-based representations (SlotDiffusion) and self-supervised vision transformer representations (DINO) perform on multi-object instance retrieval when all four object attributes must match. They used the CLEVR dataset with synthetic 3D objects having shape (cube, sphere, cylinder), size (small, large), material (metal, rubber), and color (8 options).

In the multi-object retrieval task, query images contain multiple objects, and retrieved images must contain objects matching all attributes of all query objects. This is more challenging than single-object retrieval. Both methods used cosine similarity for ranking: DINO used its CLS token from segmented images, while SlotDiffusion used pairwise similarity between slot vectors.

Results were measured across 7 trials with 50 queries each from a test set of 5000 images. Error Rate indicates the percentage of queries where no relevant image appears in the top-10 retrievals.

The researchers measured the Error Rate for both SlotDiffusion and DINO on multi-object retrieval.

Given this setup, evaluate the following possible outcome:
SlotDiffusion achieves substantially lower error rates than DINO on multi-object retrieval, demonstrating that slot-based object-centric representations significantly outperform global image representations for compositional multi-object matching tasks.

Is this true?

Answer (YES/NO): NO